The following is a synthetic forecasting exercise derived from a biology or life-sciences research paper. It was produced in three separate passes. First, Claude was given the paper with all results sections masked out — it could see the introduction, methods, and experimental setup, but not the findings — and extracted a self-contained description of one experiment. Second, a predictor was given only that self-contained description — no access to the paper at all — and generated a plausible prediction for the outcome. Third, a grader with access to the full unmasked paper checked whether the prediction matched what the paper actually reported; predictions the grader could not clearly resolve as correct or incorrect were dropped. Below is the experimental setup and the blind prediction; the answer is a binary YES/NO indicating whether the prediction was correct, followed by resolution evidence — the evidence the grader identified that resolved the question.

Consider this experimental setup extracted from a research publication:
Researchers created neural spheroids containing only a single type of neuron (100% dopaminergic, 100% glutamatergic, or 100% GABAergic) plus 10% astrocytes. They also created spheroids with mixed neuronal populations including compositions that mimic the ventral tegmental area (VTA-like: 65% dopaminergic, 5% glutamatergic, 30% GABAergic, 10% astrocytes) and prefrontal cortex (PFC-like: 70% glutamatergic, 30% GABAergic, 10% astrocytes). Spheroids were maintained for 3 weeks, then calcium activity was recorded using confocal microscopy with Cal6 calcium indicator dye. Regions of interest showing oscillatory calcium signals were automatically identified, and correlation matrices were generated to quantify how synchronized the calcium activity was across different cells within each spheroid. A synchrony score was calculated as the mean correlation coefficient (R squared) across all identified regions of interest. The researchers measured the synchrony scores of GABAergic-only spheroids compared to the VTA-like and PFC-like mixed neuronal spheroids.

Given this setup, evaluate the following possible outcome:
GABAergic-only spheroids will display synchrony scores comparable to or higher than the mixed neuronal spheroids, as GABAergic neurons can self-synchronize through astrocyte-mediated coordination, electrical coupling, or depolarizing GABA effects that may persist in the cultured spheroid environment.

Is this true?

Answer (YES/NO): NO